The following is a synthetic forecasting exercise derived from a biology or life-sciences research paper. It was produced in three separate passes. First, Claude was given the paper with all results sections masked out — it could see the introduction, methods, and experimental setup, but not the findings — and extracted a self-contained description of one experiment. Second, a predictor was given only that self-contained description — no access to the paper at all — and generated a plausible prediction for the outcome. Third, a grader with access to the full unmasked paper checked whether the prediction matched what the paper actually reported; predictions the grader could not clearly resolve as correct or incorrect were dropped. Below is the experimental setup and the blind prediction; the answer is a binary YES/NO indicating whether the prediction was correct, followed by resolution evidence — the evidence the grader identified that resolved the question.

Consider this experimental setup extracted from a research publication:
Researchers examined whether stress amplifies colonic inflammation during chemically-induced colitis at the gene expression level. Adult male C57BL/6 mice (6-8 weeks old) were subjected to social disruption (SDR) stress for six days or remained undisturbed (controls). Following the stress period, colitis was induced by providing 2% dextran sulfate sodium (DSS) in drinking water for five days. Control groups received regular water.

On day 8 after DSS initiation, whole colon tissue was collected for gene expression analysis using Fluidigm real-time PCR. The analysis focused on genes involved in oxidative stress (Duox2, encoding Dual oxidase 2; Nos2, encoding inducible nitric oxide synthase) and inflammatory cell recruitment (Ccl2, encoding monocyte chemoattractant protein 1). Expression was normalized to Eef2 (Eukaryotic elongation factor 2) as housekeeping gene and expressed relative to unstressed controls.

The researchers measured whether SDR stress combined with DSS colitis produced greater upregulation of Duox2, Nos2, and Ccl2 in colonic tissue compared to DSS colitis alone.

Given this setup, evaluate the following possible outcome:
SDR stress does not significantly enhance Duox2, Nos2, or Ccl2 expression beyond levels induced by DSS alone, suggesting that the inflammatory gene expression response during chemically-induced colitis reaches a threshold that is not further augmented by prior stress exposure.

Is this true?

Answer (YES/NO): NO